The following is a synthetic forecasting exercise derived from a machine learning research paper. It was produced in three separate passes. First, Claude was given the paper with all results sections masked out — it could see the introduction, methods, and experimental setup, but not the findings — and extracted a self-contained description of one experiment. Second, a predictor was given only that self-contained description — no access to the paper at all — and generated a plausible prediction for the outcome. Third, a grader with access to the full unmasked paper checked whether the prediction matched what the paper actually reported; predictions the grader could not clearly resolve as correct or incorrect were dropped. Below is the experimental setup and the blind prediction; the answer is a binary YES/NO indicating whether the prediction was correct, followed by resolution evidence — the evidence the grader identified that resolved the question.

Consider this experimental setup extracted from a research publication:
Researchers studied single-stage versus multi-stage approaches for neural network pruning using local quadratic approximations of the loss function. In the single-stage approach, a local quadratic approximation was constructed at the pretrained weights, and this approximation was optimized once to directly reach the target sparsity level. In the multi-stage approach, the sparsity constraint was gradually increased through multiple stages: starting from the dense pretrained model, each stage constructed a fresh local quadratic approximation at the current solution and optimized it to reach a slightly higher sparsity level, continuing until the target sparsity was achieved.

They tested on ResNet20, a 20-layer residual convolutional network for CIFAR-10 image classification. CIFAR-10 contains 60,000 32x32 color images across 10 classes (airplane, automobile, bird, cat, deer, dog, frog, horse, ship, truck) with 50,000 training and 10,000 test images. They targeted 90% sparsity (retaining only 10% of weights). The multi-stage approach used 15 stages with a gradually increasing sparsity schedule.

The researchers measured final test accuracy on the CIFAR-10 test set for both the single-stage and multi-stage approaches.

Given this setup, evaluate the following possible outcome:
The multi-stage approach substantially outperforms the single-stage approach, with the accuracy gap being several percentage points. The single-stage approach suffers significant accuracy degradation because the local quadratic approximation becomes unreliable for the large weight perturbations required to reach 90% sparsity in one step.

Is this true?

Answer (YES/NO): YES